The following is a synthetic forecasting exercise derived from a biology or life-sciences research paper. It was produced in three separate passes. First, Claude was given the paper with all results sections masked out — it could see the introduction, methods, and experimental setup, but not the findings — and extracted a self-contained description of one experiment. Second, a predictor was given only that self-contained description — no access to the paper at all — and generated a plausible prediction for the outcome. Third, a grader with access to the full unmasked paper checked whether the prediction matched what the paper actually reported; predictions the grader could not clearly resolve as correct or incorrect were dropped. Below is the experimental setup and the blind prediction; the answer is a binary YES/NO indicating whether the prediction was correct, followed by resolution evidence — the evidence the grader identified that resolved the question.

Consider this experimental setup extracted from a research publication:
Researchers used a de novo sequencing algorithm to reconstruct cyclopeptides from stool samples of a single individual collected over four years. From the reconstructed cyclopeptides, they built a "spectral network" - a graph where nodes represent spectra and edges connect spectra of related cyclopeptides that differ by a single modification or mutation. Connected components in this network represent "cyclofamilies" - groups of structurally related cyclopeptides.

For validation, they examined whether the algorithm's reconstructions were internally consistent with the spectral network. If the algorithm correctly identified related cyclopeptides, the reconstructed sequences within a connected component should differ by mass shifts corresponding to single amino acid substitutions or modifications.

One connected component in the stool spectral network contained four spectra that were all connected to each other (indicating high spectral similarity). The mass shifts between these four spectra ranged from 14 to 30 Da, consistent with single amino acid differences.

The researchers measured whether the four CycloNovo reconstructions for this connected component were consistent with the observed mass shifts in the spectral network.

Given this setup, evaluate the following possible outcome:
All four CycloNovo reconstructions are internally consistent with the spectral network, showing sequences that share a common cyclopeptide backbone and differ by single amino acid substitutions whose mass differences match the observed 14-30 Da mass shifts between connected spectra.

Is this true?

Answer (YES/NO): YES